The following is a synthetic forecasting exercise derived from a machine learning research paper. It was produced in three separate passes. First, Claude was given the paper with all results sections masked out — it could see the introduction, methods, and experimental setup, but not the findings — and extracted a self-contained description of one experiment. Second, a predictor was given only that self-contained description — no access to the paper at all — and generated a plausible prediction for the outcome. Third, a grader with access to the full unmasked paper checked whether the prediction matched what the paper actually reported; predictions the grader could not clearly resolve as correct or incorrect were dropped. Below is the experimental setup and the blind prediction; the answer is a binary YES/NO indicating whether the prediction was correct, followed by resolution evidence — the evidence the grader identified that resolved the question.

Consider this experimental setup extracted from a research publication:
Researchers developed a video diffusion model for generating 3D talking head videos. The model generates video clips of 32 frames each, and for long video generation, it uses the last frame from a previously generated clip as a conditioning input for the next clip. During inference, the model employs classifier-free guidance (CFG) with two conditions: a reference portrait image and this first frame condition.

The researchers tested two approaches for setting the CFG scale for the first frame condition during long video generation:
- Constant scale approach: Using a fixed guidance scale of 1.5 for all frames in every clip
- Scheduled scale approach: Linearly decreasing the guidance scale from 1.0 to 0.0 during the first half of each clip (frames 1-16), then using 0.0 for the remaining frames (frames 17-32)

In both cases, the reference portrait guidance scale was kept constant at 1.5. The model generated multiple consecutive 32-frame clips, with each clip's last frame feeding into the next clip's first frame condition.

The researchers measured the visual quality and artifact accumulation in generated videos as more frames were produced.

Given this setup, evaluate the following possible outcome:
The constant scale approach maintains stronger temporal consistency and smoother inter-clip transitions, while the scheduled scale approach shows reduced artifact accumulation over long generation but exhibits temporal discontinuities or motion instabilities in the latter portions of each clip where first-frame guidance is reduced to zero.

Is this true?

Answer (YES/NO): NO